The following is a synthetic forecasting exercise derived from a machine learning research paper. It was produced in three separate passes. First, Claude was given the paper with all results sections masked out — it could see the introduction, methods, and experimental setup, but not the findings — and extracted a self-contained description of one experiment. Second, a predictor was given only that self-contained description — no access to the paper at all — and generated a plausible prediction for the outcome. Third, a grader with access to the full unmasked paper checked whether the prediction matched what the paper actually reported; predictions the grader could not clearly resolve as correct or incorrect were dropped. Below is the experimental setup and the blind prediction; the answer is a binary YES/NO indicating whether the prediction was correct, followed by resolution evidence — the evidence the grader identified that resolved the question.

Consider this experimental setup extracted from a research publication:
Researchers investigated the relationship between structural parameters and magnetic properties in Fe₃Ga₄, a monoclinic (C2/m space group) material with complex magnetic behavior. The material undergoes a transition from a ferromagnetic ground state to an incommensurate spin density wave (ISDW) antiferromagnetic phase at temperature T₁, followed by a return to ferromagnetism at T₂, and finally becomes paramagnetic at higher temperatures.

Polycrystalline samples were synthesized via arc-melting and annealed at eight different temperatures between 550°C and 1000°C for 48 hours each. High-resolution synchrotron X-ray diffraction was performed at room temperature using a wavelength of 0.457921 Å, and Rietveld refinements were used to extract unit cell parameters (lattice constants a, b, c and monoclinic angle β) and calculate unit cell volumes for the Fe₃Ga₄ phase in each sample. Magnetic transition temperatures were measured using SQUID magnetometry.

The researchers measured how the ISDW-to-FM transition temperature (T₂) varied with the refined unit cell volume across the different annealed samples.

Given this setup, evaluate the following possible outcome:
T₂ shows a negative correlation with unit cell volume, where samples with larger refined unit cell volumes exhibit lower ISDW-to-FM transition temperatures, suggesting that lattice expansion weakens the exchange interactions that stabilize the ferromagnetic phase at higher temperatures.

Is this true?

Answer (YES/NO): NO